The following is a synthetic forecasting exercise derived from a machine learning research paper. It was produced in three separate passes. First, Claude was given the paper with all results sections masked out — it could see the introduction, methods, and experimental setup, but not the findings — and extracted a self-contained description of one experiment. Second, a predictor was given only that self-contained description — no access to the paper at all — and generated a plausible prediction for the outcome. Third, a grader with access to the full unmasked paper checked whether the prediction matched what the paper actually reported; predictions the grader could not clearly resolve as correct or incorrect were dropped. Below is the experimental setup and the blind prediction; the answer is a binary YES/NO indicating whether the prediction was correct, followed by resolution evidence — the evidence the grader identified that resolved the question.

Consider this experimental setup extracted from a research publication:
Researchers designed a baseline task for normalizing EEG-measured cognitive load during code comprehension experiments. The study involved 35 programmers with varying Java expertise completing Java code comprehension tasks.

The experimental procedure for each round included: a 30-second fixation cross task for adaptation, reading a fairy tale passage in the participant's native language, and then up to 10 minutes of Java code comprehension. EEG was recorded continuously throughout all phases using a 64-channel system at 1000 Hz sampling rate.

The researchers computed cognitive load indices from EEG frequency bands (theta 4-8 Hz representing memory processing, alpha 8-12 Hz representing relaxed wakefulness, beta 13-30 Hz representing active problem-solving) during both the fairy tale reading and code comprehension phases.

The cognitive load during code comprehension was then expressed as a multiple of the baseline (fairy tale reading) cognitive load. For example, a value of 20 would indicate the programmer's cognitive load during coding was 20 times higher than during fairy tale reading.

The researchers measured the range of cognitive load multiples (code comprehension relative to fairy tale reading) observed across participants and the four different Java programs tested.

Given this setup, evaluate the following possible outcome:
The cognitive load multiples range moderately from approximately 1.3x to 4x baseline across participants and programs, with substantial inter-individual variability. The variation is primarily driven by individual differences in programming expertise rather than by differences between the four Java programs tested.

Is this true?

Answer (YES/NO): NO